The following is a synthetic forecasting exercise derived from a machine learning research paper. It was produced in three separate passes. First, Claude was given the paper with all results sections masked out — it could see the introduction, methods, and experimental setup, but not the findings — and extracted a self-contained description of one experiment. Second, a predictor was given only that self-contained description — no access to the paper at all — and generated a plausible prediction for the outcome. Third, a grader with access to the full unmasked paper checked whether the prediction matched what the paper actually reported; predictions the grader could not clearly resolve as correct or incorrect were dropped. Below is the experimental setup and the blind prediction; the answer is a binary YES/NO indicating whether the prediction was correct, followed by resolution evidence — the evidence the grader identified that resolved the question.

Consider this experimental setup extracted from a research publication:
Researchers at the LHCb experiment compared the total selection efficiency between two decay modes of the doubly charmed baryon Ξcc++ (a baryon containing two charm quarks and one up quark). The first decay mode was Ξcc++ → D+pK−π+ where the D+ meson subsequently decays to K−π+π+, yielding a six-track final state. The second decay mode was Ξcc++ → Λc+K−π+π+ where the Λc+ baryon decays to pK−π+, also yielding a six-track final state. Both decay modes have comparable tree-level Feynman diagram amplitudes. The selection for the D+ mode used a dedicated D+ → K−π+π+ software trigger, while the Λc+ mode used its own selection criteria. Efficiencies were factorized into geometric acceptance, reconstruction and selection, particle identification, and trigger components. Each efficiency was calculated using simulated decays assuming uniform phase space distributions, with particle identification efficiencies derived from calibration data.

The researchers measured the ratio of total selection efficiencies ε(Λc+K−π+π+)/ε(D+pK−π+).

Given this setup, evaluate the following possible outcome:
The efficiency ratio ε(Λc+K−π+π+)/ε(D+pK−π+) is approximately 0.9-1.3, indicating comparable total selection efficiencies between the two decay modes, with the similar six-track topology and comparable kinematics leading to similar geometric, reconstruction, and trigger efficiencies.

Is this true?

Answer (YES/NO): NO